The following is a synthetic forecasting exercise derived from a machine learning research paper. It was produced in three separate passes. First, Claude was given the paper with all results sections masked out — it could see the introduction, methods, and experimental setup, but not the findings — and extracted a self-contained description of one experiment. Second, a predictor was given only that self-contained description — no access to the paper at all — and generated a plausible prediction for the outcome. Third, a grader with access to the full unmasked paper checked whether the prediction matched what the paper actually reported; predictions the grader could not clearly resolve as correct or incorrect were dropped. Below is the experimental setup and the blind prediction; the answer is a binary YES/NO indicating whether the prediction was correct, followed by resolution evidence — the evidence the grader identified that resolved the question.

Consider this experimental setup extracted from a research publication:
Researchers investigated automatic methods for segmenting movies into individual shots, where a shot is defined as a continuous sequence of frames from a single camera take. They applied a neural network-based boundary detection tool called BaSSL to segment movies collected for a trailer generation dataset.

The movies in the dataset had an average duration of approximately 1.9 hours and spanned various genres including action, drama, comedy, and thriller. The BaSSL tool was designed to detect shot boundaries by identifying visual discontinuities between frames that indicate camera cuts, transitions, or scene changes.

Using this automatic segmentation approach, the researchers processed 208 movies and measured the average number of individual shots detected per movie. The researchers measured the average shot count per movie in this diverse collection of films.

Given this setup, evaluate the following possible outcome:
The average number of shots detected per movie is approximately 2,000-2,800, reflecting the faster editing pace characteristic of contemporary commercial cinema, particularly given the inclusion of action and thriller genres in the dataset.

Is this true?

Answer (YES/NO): NO